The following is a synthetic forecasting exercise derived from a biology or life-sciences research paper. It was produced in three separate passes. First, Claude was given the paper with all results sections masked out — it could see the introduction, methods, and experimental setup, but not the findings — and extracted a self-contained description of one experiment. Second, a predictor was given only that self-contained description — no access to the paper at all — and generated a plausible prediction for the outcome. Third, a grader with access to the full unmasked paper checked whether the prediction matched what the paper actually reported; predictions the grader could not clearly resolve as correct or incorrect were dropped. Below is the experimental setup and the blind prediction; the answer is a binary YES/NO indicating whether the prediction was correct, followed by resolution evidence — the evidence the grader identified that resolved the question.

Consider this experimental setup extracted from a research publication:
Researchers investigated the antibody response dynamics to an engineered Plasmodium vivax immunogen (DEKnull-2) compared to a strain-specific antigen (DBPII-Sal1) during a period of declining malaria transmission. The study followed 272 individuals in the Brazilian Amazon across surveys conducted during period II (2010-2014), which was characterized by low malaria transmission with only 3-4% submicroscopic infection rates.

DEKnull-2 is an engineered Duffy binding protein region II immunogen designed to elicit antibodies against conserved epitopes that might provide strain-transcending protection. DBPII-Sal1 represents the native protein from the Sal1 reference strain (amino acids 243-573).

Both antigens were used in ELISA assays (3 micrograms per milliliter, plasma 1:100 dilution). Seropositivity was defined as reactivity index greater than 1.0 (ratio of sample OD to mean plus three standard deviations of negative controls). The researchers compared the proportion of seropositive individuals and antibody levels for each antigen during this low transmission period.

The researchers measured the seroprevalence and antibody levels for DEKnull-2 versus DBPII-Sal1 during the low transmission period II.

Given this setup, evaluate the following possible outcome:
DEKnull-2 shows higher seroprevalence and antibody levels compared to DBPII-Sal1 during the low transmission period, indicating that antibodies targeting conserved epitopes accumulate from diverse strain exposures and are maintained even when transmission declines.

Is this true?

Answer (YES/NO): YES